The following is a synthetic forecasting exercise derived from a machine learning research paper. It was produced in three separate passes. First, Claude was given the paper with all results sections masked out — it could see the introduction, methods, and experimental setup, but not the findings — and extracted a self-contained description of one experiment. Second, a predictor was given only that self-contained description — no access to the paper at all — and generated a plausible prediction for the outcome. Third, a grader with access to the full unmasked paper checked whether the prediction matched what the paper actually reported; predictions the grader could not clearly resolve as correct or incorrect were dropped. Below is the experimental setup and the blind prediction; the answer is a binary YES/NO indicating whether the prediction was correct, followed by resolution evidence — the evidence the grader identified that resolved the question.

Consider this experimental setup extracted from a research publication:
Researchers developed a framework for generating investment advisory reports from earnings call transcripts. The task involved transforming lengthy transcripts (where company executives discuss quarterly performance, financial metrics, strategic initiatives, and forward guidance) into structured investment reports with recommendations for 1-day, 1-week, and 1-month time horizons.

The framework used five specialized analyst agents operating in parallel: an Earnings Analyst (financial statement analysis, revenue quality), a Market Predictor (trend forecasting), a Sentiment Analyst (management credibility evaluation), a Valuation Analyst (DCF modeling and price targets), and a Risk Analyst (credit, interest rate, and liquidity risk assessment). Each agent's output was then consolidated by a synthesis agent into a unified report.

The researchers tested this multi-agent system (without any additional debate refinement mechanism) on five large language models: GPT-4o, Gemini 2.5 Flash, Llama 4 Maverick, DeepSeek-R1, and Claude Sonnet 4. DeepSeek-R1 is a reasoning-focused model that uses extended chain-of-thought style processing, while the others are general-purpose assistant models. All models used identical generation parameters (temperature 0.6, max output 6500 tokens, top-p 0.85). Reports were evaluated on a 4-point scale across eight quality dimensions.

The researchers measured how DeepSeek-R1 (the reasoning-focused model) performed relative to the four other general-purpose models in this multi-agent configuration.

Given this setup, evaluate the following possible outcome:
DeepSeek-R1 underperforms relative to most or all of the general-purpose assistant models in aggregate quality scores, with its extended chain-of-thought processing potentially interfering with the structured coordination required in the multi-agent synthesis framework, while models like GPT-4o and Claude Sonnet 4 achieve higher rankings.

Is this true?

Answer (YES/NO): YES